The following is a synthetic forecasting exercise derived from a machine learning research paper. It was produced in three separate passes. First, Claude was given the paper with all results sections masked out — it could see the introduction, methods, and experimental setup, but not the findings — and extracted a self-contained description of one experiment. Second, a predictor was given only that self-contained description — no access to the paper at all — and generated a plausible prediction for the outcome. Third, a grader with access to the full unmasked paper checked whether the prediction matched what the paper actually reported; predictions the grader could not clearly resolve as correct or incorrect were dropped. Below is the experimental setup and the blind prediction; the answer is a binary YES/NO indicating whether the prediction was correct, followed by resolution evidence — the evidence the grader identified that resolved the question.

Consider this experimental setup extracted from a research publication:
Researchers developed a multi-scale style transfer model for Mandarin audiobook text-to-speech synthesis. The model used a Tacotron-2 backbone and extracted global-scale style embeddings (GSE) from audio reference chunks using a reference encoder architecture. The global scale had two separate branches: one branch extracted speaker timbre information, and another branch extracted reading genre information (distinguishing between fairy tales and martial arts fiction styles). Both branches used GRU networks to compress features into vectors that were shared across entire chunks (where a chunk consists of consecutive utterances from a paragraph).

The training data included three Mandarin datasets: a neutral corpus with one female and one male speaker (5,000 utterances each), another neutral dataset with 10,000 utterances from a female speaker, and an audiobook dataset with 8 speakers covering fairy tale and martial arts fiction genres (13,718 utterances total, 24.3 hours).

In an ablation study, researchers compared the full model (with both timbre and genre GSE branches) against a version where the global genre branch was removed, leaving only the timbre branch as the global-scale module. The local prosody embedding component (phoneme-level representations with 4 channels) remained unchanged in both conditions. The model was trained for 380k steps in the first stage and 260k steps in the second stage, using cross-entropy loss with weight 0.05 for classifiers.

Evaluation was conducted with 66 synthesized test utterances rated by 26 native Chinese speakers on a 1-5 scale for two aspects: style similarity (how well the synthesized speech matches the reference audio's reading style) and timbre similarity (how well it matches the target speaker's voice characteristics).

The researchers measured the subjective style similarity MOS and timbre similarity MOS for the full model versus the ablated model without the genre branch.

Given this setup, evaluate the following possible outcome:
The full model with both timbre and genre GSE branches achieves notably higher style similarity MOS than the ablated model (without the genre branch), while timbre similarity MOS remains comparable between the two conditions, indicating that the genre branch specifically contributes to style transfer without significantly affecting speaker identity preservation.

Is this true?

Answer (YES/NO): NO